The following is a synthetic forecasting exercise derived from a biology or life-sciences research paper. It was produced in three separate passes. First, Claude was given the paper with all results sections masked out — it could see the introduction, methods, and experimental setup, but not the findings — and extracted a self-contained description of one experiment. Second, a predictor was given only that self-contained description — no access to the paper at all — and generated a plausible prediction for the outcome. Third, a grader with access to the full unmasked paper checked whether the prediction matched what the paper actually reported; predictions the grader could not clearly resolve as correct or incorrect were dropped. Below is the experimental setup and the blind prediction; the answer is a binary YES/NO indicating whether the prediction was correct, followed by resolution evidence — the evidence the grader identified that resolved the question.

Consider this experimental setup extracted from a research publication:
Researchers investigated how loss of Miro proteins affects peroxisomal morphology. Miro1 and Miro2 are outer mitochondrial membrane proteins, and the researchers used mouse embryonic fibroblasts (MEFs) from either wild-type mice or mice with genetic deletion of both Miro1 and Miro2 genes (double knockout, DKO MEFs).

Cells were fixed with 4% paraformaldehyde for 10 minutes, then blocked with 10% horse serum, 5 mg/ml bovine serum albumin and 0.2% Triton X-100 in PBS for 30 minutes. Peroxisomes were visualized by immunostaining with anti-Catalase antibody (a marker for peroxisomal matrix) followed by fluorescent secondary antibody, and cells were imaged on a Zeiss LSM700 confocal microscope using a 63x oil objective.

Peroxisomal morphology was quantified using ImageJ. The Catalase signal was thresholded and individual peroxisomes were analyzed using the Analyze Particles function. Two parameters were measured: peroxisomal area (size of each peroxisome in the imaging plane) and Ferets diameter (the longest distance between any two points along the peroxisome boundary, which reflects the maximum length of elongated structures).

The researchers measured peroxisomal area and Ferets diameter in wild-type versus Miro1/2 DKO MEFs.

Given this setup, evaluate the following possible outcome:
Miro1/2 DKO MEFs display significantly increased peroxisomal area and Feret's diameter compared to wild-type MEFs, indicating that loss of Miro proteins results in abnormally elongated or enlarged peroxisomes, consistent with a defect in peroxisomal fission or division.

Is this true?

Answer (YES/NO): NO